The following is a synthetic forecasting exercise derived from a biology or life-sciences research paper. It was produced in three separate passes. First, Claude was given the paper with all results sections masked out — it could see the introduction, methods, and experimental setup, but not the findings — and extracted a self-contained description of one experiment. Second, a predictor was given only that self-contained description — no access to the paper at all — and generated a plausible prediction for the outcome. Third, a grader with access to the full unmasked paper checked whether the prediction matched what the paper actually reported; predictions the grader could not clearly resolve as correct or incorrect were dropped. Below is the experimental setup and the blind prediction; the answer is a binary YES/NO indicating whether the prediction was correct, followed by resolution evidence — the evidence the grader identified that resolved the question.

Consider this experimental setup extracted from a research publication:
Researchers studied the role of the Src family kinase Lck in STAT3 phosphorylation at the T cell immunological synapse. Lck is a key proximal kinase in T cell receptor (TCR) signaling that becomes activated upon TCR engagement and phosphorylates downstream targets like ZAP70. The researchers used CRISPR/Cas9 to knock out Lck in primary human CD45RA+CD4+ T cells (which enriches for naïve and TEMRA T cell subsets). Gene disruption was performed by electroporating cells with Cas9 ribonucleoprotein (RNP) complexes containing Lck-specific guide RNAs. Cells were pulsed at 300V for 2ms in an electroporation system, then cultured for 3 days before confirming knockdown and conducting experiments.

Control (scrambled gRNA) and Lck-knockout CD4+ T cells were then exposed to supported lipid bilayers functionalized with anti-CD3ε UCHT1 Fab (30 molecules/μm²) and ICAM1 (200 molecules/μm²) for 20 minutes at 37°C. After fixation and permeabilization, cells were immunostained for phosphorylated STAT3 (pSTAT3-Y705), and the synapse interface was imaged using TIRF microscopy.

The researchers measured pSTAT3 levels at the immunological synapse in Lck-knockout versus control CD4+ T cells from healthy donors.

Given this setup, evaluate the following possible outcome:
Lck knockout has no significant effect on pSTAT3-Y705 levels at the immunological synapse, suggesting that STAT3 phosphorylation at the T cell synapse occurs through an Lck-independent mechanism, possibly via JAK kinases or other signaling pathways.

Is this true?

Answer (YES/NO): NO